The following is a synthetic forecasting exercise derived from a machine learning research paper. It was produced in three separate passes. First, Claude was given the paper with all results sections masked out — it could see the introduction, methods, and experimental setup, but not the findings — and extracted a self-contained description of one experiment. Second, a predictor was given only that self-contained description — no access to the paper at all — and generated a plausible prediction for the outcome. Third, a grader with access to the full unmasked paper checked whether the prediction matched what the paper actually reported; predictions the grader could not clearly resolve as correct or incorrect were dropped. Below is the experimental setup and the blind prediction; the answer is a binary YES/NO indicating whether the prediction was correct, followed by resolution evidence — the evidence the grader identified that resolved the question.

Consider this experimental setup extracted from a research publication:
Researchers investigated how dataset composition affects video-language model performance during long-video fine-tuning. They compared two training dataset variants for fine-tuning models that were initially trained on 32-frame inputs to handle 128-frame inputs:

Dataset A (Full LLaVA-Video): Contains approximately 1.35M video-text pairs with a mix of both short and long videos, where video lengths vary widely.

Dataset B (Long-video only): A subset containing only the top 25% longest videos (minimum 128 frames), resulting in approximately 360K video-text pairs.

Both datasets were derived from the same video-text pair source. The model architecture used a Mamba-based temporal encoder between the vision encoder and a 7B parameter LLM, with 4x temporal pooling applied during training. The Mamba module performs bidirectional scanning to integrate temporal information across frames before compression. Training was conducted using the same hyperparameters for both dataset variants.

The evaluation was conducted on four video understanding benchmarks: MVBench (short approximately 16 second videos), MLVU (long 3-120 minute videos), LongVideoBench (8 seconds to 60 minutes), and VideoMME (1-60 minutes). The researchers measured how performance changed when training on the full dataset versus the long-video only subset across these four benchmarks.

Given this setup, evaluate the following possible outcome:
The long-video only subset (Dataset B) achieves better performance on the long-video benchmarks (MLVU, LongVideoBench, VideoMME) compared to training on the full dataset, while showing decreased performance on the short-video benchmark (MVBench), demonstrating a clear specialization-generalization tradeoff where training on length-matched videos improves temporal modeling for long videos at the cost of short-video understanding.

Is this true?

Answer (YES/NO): NO